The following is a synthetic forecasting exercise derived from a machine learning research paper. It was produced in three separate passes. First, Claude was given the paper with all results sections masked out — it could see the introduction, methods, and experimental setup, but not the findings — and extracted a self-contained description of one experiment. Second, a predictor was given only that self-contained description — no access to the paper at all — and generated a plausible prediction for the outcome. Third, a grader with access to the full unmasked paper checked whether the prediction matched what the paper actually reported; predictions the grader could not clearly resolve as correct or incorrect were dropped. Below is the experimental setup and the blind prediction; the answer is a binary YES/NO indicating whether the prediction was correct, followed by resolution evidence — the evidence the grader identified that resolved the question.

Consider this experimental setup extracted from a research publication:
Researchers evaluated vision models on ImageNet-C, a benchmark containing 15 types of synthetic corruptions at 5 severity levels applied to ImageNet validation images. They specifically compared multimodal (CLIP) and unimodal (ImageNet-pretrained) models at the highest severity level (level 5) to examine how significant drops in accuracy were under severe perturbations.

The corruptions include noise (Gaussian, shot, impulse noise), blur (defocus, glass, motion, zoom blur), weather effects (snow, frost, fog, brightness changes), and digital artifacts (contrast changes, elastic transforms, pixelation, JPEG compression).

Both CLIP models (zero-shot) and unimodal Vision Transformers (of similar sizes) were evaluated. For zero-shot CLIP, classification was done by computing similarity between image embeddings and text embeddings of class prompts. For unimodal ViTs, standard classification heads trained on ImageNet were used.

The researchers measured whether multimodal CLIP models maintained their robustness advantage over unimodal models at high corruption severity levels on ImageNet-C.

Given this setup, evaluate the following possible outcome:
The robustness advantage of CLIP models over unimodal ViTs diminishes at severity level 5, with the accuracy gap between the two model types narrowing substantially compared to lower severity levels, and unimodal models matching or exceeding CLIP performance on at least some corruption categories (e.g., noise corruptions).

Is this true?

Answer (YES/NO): YES